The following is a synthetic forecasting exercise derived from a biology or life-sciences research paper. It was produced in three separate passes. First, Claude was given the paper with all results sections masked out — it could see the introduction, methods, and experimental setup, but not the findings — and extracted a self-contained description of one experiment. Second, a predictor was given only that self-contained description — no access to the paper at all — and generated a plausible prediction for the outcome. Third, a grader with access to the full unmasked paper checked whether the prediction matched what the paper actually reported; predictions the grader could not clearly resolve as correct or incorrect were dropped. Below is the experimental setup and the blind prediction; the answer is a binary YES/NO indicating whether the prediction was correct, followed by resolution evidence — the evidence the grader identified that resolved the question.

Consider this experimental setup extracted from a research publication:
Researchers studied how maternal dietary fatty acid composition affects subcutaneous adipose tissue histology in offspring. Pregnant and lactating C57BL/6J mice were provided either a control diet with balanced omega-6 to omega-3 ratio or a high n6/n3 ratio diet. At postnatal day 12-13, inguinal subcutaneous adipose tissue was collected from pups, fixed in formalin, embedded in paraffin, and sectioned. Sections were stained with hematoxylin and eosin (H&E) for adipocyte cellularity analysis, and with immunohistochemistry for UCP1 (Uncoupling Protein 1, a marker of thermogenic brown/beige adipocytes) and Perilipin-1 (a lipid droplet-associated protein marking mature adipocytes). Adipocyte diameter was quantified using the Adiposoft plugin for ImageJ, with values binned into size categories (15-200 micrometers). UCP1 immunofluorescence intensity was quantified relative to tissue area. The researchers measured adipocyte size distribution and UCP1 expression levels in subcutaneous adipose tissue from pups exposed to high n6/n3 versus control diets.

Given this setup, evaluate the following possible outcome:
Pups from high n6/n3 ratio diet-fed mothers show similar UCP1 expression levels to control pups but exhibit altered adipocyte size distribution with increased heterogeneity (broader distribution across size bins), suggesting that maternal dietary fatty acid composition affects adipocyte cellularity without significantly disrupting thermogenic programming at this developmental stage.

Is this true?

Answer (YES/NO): NO